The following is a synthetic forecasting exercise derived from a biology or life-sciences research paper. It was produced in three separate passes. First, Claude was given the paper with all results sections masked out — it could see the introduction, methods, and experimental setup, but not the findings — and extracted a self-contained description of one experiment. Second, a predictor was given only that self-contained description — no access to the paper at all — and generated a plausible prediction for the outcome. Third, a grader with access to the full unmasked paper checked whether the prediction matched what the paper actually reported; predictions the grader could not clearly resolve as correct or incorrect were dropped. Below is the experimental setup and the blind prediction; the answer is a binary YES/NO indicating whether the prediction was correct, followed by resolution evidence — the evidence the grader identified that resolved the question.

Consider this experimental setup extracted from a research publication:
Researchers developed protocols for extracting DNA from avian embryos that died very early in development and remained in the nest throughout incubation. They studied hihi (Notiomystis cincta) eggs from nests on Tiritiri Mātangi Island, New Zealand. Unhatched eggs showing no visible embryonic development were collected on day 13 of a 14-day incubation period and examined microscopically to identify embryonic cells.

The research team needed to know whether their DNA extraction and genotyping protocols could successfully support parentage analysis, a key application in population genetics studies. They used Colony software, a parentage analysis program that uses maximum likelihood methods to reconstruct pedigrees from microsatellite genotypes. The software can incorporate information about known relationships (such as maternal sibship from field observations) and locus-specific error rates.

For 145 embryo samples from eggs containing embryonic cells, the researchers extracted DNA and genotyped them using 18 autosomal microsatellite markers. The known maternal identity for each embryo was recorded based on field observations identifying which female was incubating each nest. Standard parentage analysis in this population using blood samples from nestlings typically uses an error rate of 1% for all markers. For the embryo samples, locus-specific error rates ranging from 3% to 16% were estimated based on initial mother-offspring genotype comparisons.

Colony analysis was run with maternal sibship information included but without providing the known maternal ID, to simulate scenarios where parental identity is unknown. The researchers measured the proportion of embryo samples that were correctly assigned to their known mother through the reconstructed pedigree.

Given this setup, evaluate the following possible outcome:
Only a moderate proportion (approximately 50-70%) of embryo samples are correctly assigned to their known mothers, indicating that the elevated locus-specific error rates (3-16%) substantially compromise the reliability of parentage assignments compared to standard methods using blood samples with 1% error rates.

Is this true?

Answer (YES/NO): YES